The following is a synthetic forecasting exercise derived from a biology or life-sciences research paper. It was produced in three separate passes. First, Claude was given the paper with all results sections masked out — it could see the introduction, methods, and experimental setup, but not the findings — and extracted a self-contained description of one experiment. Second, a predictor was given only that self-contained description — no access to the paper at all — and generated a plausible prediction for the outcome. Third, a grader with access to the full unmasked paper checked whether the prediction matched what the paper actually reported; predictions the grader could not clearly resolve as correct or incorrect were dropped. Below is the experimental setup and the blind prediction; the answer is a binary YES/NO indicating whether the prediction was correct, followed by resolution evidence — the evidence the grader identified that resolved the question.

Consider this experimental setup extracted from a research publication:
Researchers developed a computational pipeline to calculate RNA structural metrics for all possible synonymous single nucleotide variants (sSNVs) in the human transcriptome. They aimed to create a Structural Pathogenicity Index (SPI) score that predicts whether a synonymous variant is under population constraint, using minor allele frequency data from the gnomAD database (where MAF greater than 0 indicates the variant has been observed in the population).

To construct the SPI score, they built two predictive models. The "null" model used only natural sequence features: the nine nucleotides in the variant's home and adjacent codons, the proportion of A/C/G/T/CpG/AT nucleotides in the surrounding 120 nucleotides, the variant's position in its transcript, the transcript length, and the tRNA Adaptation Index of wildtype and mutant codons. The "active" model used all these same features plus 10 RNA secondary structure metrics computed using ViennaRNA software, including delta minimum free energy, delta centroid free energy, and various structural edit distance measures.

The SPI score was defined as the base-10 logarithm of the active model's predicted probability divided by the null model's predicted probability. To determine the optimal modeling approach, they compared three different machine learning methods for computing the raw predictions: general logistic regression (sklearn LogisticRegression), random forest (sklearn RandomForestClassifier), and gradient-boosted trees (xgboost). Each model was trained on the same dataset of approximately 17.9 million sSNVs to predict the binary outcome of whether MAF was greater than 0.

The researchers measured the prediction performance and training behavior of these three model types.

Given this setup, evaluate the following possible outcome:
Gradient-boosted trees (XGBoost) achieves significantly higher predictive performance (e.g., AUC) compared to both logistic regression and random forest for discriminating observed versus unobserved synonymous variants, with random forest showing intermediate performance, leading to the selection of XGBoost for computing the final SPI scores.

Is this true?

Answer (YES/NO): NO